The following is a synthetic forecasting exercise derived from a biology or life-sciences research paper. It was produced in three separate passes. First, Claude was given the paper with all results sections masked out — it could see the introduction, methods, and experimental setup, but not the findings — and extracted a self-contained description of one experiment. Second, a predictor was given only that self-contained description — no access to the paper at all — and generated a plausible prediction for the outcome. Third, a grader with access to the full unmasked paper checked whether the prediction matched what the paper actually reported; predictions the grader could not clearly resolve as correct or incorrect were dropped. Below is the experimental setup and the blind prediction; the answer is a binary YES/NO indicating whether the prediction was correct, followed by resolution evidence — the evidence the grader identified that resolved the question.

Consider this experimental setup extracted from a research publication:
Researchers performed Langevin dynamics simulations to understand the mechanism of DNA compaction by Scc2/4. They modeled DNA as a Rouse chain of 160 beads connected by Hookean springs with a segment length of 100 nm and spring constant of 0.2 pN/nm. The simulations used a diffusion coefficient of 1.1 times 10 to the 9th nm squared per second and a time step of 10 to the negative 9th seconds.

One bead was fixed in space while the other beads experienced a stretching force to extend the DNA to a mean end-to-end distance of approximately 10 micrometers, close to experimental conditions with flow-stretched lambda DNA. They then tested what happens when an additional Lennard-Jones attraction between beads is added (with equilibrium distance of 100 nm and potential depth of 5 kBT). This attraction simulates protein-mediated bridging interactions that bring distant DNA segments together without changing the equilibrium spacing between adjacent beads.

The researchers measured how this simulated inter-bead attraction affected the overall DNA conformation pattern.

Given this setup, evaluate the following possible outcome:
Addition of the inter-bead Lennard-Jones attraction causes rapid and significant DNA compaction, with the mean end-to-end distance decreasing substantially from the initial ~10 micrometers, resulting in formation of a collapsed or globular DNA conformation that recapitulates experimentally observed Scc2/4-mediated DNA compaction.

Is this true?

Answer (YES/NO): NO